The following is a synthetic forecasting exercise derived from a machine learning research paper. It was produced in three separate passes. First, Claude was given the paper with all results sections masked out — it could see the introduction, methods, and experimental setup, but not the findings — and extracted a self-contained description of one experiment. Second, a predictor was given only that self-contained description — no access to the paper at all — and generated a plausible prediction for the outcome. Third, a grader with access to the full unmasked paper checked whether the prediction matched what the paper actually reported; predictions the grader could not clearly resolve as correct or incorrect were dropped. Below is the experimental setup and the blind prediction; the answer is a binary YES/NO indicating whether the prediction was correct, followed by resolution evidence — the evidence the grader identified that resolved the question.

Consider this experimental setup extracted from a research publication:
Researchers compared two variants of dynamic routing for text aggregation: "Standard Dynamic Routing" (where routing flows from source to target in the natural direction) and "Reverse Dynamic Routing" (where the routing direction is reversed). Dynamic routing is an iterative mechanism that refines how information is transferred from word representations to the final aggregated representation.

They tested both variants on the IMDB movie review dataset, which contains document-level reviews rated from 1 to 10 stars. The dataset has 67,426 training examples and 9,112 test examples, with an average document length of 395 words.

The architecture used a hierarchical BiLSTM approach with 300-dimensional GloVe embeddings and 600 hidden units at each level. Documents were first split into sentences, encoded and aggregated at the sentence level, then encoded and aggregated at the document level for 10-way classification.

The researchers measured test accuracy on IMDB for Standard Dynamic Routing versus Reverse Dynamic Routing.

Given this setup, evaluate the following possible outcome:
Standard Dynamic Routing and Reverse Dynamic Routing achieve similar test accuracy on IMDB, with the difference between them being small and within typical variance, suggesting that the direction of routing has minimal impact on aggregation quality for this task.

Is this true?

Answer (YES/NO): YES